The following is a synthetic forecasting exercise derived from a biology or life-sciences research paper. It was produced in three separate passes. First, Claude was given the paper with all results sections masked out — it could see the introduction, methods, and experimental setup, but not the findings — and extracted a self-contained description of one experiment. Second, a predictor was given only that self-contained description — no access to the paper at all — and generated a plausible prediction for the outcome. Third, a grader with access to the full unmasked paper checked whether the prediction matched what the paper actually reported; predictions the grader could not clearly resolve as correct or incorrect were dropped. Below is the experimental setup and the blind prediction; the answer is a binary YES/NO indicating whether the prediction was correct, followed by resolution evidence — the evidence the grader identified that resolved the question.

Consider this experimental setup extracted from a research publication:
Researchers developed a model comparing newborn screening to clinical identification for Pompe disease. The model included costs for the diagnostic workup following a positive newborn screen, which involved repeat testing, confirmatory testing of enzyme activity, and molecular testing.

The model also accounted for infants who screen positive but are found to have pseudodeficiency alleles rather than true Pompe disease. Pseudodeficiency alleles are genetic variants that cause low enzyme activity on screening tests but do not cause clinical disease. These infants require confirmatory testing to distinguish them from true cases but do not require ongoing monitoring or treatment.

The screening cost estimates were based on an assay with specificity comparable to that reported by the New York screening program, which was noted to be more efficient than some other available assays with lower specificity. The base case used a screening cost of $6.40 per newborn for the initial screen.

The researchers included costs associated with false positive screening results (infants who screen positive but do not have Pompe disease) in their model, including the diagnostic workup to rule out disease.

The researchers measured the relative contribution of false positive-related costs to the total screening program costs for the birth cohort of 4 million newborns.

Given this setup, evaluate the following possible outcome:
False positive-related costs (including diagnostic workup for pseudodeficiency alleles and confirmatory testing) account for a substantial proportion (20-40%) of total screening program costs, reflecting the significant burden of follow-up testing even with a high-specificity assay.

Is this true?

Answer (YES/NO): NO